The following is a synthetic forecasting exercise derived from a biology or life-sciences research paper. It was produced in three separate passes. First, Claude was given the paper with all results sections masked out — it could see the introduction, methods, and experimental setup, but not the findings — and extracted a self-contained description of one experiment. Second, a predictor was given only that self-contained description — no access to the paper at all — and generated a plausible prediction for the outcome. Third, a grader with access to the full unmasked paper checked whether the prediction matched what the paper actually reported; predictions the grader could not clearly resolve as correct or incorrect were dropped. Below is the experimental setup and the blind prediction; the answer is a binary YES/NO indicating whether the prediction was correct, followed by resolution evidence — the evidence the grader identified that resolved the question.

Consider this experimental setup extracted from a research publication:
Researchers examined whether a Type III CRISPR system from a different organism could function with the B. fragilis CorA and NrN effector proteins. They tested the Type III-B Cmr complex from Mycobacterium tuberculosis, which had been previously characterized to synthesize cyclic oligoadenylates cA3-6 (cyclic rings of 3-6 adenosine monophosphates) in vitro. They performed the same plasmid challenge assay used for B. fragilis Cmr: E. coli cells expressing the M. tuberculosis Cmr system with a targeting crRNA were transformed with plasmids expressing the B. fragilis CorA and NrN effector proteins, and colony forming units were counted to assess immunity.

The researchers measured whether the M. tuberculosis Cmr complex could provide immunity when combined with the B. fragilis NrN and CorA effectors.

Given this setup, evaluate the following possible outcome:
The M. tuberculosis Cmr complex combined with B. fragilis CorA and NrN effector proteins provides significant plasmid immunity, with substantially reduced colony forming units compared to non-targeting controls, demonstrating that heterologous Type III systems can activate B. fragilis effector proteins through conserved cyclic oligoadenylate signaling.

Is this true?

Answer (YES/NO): NO